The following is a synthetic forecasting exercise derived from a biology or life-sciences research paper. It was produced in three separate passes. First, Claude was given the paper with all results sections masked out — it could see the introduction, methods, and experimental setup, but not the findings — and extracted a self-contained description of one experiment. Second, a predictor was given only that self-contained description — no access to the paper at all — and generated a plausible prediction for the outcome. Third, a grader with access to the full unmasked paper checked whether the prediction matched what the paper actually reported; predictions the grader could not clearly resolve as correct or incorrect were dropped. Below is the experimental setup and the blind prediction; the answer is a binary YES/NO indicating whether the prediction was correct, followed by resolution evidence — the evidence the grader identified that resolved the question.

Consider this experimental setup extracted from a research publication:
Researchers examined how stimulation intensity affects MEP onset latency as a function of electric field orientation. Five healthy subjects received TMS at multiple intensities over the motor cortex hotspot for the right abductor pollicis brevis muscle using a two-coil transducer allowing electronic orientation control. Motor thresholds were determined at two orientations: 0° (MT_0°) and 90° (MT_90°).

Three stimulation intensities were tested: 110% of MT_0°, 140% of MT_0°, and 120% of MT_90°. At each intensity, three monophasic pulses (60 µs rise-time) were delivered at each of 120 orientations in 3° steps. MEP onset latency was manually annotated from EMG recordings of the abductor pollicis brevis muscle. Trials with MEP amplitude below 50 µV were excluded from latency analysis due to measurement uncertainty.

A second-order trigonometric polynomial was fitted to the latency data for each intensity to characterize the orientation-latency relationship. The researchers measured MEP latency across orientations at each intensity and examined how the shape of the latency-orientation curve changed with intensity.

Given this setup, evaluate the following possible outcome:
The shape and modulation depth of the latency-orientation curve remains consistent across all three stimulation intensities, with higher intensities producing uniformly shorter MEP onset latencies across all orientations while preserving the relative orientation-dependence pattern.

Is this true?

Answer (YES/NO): YES